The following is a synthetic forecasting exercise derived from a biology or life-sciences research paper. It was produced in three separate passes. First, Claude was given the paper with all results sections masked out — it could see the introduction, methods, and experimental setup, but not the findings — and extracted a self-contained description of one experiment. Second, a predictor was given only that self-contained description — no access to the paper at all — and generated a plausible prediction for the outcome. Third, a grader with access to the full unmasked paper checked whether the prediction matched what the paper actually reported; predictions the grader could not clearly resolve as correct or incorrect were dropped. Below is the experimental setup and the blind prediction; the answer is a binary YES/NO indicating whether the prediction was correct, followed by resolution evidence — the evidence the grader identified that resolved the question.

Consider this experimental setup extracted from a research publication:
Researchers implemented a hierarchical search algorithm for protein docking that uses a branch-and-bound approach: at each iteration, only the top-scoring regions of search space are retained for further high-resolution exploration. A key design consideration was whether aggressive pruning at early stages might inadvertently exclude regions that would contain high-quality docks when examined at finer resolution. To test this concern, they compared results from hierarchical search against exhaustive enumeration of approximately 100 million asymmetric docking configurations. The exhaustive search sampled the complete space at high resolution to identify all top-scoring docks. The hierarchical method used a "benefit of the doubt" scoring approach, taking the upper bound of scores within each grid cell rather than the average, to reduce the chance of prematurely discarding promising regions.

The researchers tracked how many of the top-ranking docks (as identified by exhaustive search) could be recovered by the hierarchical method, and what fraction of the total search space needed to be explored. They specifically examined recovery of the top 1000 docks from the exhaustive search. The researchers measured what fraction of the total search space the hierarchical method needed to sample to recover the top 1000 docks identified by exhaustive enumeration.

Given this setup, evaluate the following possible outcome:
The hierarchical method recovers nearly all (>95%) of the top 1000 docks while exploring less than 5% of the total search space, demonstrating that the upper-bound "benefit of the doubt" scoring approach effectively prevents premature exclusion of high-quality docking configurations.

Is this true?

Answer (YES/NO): NO